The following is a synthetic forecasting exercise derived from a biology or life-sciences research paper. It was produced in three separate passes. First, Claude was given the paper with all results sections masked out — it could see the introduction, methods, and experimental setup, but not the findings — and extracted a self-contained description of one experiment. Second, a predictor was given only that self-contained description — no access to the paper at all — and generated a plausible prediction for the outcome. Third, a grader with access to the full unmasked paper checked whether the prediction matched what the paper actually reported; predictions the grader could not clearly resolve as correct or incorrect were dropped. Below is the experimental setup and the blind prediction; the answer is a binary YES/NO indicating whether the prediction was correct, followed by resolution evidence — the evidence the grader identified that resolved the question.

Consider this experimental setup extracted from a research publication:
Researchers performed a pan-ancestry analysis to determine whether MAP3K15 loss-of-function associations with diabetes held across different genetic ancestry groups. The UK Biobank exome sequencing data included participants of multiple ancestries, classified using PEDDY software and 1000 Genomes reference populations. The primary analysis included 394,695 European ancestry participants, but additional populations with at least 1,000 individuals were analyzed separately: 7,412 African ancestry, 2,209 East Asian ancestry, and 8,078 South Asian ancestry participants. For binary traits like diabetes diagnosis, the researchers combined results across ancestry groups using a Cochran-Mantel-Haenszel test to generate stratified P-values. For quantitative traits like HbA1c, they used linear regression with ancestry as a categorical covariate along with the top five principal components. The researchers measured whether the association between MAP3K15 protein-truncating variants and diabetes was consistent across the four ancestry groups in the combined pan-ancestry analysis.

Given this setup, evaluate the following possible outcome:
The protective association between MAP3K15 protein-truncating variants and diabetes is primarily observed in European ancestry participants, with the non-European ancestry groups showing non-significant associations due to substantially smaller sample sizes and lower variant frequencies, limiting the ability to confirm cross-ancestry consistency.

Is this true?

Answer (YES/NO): NO